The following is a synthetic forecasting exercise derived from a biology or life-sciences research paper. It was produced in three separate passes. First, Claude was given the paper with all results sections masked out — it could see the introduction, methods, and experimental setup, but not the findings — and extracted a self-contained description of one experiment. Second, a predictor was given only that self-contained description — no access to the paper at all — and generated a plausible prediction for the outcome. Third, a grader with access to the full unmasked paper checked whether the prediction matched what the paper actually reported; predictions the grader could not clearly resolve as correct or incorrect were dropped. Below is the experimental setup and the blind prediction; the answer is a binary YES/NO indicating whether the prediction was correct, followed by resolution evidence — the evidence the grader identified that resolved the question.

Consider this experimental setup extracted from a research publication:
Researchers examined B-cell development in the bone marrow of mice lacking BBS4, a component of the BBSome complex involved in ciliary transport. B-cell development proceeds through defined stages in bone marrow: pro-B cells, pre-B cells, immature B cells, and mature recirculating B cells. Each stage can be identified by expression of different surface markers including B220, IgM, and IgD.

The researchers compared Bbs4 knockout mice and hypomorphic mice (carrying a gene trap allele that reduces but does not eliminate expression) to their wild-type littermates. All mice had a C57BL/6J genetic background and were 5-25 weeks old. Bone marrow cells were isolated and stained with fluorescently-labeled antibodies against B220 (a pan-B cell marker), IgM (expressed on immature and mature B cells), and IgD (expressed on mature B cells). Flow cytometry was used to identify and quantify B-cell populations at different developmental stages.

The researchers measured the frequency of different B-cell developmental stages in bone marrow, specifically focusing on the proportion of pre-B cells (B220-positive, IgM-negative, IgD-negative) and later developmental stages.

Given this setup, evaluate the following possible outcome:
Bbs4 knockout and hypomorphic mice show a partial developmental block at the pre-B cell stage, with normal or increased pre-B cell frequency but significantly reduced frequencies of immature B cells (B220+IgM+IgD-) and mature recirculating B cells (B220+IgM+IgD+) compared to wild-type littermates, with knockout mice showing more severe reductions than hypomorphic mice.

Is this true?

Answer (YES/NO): NO